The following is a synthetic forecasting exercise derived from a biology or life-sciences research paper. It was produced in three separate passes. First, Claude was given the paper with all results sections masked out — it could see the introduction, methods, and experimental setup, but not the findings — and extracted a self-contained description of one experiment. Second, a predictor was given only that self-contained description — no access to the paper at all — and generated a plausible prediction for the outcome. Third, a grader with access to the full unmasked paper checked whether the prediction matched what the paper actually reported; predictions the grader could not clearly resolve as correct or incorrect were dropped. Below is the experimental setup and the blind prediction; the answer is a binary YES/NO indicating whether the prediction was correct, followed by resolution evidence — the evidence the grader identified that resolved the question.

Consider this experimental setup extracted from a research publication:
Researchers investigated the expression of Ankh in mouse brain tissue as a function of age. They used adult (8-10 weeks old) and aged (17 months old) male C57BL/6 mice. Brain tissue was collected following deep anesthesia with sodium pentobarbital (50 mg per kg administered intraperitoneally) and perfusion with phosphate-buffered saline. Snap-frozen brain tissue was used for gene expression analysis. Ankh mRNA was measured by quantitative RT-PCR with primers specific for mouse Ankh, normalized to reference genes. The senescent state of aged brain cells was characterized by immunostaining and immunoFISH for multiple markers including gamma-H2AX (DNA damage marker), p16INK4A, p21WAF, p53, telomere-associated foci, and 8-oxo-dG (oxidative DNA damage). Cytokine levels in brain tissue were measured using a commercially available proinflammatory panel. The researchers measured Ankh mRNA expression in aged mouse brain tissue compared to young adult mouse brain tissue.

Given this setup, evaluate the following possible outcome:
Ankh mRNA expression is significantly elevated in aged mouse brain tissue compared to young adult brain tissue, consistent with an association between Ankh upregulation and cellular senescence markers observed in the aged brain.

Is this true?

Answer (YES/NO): NO